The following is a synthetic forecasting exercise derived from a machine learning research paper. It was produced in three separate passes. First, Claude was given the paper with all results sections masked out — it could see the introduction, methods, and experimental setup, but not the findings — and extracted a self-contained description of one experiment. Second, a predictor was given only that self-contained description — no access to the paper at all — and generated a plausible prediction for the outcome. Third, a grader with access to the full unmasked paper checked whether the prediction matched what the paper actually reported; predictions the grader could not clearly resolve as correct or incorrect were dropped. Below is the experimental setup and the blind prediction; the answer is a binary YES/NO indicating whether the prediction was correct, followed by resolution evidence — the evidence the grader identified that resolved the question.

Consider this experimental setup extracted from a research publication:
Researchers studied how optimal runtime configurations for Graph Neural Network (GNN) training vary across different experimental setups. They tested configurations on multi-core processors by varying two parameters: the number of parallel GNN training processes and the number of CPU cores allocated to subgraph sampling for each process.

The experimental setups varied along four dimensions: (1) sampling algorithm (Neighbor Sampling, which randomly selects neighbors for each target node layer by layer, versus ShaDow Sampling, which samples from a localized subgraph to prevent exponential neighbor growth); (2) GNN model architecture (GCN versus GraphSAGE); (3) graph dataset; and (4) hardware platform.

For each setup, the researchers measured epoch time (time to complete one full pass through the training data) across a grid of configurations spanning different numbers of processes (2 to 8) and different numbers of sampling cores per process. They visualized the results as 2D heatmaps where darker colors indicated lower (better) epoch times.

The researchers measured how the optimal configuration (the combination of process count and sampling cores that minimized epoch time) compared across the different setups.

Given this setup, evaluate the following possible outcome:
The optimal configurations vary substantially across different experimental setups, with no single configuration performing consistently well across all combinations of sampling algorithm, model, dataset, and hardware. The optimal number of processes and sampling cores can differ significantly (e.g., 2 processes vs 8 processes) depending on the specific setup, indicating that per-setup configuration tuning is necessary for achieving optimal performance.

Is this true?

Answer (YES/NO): YES